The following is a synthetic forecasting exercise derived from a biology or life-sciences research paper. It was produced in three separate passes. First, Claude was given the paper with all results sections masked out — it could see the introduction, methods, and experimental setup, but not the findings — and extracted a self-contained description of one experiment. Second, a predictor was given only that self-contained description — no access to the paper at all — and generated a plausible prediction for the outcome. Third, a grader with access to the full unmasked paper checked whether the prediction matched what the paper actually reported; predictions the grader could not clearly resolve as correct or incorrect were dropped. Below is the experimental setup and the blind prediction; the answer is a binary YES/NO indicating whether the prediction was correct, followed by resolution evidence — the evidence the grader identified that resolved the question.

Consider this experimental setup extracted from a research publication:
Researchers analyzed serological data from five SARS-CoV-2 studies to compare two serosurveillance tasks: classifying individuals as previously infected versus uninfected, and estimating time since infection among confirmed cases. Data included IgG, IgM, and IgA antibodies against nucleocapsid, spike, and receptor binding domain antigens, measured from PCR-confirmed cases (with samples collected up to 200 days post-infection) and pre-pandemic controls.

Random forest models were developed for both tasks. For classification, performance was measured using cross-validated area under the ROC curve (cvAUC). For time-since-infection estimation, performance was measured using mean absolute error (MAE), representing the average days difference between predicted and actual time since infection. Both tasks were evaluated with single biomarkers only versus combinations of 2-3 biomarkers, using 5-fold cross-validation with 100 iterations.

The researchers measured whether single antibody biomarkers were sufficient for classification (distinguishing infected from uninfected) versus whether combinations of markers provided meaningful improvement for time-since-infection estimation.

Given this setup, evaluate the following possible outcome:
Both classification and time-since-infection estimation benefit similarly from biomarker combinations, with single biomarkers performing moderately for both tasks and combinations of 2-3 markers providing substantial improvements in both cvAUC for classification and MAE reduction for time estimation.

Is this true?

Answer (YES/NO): NO